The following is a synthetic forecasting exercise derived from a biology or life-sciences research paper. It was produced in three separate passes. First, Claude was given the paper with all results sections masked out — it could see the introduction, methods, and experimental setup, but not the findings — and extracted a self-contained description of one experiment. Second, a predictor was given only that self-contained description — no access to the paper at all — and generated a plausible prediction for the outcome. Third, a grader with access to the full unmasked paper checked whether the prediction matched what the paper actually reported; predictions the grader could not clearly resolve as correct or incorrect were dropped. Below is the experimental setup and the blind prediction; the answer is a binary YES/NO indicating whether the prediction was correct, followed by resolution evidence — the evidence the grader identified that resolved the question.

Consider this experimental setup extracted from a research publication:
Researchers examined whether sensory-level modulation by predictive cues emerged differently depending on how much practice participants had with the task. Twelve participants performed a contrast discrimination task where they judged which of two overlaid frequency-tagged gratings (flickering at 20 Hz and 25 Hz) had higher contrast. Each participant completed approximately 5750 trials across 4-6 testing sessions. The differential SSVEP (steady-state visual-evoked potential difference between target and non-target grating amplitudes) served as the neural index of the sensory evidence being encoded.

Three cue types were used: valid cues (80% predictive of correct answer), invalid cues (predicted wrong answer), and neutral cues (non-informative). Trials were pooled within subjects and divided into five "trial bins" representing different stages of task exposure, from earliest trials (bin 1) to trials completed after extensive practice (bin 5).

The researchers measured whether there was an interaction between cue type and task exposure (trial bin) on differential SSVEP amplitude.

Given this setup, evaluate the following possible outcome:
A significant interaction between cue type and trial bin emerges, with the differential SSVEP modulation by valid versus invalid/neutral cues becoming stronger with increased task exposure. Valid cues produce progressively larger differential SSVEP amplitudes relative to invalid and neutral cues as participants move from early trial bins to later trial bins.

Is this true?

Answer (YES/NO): NO